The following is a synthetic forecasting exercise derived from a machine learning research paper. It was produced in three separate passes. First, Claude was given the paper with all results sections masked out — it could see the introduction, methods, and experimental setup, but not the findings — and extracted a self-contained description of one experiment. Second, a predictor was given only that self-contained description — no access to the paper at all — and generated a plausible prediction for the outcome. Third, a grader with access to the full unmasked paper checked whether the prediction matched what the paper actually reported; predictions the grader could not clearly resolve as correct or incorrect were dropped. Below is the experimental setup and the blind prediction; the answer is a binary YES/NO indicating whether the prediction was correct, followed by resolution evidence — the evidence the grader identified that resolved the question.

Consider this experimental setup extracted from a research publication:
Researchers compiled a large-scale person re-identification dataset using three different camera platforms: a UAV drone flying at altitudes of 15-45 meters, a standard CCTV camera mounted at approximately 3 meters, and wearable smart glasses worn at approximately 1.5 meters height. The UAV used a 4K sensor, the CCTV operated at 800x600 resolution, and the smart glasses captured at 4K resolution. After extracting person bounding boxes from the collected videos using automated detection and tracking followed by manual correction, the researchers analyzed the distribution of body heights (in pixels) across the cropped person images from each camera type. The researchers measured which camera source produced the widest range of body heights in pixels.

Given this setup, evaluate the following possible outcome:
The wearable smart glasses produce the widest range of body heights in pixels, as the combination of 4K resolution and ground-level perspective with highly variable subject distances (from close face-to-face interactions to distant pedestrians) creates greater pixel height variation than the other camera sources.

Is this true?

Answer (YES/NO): YES